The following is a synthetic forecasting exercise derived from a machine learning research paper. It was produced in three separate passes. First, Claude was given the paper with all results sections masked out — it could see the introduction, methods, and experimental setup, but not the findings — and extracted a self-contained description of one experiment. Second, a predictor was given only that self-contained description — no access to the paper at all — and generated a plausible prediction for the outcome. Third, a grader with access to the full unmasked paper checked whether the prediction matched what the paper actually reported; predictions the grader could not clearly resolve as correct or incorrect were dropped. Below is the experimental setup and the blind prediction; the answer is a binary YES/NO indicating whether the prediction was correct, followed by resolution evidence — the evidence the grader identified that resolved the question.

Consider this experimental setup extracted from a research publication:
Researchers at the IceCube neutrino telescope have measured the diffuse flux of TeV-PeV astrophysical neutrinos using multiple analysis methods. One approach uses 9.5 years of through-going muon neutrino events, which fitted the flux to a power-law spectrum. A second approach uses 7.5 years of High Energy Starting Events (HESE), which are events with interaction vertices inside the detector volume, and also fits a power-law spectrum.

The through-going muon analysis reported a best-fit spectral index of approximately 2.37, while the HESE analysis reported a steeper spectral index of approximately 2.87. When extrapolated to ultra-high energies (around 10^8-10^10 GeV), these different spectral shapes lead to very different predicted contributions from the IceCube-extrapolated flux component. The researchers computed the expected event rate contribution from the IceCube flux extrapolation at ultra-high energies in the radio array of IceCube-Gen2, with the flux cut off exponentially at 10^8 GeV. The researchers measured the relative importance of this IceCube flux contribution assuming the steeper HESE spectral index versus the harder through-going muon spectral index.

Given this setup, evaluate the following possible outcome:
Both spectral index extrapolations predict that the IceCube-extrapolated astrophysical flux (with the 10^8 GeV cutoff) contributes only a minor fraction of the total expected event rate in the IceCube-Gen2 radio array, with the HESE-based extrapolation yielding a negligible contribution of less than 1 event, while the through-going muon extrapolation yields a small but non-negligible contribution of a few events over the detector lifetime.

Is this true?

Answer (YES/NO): YES